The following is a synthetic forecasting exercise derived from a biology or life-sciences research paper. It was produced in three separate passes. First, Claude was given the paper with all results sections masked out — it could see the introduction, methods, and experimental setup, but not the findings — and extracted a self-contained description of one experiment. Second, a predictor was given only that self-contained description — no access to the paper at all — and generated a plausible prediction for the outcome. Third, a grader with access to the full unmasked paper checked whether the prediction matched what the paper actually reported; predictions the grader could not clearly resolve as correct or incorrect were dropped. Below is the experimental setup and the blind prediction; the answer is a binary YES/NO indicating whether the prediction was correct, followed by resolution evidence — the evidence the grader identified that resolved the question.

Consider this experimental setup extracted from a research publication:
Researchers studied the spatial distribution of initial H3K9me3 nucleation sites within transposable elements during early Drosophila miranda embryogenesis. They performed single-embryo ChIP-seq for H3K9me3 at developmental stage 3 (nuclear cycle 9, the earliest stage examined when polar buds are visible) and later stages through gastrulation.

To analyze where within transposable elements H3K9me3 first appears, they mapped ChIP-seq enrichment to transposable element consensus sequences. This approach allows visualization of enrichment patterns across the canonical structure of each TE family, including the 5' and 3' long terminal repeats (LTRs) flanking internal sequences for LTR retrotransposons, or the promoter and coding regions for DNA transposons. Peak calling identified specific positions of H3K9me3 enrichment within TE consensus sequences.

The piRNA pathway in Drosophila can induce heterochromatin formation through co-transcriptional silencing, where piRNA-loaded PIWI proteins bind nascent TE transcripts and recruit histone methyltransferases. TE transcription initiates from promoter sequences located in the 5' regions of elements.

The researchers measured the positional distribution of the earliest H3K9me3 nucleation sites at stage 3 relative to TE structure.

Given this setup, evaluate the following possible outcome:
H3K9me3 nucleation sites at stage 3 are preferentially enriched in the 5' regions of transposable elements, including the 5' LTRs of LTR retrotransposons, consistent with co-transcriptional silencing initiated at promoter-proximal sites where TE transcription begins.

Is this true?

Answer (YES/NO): NO